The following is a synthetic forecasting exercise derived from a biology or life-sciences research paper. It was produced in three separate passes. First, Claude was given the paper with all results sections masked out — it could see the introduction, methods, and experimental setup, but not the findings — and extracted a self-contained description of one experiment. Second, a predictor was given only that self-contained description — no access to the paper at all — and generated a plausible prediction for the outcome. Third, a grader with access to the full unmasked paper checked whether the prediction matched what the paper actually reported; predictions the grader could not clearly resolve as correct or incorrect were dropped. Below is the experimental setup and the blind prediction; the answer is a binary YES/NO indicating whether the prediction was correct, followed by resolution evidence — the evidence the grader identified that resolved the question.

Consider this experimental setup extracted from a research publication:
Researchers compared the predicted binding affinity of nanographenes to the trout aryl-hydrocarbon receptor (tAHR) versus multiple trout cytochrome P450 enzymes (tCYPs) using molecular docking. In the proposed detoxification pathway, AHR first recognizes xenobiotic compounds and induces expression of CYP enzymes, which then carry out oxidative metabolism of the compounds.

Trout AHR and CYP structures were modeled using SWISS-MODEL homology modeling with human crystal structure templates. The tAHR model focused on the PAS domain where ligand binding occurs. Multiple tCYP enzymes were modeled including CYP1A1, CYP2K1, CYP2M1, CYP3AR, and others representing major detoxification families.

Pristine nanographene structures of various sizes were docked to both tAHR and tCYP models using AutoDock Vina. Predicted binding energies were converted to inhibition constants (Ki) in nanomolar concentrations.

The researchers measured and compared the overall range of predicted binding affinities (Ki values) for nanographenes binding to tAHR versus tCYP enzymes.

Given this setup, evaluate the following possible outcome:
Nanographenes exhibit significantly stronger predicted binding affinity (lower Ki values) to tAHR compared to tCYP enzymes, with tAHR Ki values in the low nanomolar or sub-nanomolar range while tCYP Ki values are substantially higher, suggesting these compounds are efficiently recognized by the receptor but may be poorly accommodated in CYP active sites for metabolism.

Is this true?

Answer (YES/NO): YES